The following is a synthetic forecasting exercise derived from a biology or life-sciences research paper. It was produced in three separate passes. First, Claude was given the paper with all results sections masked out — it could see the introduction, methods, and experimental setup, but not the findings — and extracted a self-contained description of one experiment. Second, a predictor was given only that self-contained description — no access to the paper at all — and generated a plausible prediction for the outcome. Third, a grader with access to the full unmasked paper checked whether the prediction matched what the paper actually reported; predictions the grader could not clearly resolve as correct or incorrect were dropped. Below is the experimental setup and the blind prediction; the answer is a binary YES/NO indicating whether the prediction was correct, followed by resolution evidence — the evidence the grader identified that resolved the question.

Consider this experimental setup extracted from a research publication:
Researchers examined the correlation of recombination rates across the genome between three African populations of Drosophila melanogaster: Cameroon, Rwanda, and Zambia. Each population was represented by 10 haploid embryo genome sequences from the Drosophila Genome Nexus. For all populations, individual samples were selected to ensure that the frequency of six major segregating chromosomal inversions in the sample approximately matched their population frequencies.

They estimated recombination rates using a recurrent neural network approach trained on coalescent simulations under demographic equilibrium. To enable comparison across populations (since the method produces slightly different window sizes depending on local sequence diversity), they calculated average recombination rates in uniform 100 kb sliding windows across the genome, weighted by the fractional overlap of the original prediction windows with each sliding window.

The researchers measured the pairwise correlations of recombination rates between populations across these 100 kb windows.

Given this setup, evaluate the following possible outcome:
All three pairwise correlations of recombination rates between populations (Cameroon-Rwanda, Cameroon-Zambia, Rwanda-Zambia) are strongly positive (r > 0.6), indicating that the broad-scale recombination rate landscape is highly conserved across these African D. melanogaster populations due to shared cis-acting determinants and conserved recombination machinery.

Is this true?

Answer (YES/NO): YES